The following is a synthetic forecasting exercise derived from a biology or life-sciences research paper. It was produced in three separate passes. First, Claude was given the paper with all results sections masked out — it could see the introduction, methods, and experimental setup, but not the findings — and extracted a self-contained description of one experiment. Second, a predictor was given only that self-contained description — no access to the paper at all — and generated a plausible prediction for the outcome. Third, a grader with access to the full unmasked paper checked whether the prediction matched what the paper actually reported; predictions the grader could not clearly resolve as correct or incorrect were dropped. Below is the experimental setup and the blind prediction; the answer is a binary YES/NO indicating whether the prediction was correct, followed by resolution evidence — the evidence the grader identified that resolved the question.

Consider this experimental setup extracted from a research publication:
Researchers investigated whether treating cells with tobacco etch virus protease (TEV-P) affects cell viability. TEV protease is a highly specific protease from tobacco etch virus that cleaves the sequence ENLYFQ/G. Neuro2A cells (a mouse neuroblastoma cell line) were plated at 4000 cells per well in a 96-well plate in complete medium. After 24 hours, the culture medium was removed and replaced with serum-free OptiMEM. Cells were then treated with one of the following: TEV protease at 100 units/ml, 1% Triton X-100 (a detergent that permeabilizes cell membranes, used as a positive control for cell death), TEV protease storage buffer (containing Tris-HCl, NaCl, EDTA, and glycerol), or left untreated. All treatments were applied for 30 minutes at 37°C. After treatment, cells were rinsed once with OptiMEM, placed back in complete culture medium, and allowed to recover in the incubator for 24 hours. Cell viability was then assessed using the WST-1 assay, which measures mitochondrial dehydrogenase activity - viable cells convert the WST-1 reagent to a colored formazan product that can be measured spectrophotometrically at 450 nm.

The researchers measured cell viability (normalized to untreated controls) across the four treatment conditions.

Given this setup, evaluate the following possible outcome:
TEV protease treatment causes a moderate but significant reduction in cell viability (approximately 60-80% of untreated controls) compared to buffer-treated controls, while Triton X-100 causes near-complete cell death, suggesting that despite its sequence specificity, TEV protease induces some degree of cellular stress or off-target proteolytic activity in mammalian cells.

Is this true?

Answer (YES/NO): NO